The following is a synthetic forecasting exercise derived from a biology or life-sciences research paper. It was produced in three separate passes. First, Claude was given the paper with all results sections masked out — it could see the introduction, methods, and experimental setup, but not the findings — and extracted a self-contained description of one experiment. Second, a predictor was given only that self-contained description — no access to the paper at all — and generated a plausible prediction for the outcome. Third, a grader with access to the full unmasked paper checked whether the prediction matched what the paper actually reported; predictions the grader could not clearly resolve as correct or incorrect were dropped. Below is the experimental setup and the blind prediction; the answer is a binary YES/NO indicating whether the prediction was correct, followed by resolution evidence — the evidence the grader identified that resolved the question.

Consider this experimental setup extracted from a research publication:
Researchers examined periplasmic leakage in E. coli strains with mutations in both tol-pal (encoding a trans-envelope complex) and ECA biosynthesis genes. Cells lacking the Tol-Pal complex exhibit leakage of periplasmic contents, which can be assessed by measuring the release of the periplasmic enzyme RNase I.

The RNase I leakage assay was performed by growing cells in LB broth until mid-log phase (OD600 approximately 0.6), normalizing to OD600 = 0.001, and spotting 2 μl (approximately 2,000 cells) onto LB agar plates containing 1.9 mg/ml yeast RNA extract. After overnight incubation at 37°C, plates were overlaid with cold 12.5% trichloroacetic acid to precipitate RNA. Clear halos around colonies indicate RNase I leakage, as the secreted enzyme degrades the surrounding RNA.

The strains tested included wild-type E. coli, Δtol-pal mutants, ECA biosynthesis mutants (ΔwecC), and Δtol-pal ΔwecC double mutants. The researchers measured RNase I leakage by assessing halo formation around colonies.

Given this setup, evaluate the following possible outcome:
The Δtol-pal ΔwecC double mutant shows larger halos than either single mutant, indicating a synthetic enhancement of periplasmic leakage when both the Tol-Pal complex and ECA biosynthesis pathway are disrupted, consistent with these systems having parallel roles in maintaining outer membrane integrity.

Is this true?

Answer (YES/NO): NO